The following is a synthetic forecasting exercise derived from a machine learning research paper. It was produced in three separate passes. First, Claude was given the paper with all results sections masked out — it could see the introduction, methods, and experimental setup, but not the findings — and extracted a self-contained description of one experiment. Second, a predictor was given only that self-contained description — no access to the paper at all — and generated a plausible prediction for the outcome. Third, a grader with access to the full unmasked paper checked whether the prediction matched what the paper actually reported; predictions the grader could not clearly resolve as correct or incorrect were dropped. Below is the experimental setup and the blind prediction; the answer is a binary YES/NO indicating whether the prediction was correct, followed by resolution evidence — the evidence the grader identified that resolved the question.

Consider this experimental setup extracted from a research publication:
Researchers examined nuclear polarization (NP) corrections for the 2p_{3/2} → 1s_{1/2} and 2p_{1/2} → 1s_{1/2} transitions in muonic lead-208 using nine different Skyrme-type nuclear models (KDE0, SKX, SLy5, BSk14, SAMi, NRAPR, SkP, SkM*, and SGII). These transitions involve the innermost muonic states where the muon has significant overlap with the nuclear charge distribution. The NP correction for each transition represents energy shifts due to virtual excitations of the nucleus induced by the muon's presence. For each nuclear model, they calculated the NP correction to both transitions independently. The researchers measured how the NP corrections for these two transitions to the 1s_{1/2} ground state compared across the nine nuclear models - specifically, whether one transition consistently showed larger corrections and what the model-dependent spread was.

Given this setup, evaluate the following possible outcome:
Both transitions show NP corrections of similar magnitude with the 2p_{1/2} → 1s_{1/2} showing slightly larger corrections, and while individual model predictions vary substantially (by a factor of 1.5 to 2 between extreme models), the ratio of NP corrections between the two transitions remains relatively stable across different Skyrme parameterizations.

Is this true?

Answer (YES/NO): NO